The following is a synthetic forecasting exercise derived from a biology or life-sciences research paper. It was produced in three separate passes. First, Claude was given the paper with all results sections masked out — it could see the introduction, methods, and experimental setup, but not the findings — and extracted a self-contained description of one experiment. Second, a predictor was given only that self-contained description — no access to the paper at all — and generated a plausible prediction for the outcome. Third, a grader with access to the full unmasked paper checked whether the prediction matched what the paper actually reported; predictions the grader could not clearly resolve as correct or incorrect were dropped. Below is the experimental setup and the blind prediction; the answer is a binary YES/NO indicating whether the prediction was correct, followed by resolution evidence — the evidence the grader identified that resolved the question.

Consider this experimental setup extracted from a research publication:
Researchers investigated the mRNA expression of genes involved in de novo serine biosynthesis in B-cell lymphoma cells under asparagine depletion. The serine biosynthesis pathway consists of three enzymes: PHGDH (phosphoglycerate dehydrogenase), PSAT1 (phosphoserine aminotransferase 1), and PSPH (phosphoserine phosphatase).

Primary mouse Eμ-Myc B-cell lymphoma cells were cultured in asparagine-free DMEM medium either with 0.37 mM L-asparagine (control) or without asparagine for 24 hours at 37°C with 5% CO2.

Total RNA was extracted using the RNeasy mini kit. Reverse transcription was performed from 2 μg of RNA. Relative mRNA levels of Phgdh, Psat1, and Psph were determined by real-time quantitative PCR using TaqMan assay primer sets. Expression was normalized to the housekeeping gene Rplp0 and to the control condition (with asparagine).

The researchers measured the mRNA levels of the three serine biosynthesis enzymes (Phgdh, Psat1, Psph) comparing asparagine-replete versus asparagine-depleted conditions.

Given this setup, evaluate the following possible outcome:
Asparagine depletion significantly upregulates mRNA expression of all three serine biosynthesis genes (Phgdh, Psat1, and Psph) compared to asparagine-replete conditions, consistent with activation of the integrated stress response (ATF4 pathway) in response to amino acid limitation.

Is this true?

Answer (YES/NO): YES